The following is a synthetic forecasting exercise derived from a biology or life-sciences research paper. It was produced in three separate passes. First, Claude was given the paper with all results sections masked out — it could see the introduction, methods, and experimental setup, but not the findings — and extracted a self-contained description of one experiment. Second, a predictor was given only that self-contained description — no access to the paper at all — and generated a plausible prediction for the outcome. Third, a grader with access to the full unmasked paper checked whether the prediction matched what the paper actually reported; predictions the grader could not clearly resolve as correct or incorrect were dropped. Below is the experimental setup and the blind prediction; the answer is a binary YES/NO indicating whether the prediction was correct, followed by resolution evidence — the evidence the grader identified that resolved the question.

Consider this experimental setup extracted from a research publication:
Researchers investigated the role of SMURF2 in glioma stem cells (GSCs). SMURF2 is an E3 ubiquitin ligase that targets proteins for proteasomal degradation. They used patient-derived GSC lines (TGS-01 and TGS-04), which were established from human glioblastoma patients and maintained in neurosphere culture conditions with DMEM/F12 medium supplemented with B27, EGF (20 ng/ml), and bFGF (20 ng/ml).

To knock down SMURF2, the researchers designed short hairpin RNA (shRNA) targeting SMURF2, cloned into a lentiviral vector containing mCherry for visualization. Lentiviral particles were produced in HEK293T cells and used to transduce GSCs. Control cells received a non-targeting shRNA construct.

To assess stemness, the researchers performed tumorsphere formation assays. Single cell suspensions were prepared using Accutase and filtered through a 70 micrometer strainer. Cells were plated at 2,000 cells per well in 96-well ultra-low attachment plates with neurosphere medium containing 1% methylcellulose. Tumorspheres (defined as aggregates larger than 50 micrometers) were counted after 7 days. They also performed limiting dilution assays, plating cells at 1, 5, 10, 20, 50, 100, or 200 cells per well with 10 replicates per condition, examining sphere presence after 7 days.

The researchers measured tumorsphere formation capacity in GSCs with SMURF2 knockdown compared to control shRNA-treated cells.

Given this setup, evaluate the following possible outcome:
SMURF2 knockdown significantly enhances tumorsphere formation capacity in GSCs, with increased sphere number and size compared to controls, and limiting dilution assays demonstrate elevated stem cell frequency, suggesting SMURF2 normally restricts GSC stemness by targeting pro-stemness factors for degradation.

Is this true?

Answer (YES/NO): YES